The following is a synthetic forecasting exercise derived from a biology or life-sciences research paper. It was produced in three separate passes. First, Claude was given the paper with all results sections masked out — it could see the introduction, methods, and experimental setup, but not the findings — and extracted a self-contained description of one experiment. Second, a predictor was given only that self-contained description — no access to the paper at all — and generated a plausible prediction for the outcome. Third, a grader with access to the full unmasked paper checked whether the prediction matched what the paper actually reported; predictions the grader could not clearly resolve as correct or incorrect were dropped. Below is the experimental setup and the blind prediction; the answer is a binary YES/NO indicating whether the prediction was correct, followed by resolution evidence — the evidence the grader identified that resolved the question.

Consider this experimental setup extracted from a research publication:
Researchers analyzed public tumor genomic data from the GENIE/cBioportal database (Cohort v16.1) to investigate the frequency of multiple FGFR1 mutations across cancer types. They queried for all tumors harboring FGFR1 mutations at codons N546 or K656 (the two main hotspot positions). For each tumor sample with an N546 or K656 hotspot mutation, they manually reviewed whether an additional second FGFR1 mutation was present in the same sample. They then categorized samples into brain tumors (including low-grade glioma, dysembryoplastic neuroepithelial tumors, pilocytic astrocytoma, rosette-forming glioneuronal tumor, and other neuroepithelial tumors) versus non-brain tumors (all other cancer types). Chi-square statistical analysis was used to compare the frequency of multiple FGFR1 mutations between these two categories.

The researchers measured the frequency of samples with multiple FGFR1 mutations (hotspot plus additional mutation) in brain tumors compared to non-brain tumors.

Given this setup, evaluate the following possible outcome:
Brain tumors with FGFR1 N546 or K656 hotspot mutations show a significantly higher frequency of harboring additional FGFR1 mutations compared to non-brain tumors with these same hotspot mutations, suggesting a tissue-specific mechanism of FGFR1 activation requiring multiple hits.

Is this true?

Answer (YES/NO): YES